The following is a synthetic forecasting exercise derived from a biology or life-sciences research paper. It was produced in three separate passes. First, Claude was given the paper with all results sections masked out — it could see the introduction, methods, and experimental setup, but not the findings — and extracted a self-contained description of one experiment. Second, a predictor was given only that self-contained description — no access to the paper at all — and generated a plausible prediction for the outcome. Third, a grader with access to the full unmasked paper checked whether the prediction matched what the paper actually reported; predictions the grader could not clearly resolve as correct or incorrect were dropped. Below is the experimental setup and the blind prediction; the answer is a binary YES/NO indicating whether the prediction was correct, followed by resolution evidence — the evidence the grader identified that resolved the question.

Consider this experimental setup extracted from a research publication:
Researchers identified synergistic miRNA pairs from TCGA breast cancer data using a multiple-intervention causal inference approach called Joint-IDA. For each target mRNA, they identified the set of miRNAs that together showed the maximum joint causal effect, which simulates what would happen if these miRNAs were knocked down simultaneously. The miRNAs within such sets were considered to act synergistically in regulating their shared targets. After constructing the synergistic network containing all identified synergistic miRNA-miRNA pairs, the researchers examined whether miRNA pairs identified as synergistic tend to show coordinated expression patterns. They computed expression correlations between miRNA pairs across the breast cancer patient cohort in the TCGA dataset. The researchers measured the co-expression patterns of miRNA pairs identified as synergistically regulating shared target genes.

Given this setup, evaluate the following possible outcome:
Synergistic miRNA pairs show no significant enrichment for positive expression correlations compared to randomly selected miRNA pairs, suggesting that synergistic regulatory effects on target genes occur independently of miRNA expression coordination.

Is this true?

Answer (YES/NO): NO